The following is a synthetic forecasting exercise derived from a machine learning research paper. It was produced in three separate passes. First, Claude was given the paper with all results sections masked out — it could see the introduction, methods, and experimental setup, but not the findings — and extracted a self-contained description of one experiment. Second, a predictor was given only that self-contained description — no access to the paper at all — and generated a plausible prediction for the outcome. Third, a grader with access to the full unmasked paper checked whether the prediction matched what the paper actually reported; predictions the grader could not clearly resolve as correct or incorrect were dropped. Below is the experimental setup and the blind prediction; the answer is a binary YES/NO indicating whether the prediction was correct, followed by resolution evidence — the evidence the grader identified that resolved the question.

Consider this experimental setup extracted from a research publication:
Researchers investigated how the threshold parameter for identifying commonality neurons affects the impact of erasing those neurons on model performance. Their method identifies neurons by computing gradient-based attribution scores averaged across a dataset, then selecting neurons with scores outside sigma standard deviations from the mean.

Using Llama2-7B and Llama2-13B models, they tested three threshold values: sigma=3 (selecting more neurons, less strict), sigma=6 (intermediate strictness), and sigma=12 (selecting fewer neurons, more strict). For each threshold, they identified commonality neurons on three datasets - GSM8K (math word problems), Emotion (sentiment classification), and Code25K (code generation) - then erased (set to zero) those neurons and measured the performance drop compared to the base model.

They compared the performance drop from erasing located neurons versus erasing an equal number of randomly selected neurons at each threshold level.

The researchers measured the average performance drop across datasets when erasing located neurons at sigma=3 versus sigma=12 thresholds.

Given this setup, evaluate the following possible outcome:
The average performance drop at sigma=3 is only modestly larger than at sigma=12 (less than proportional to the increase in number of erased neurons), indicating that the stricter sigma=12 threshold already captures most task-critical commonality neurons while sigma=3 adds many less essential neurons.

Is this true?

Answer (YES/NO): NO